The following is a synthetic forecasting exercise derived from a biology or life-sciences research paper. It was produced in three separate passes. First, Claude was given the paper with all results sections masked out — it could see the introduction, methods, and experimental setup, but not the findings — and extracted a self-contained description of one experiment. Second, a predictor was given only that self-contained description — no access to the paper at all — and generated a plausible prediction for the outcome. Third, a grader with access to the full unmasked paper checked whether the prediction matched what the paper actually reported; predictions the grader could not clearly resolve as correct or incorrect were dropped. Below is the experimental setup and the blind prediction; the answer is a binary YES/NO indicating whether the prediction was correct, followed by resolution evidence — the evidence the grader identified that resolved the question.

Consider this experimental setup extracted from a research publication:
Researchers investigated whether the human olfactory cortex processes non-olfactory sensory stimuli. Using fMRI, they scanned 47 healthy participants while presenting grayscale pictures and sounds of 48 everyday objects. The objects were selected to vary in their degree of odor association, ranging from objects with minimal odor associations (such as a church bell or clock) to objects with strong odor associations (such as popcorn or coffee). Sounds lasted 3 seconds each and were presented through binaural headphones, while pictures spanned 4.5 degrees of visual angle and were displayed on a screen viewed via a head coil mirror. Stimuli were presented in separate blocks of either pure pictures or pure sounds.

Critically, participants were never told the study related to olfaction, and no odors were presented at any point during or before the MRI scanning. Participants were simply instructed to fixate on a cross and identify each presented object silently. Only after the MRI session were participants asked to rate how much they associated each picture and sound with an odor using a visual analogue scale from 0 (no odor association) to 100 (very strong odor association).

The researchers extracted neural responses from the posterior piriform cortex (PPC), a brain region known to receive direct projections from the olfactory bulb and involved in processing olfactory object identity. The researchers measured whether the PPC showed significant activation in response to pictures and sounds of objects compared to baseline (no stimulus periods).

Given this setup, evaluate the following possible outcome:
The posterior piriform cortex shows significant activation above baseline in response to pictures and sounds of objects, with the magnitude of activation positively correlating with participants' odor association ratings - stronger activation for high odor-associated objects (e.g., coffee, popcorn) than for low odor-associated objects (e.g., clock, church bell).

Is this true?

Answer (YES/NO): NO